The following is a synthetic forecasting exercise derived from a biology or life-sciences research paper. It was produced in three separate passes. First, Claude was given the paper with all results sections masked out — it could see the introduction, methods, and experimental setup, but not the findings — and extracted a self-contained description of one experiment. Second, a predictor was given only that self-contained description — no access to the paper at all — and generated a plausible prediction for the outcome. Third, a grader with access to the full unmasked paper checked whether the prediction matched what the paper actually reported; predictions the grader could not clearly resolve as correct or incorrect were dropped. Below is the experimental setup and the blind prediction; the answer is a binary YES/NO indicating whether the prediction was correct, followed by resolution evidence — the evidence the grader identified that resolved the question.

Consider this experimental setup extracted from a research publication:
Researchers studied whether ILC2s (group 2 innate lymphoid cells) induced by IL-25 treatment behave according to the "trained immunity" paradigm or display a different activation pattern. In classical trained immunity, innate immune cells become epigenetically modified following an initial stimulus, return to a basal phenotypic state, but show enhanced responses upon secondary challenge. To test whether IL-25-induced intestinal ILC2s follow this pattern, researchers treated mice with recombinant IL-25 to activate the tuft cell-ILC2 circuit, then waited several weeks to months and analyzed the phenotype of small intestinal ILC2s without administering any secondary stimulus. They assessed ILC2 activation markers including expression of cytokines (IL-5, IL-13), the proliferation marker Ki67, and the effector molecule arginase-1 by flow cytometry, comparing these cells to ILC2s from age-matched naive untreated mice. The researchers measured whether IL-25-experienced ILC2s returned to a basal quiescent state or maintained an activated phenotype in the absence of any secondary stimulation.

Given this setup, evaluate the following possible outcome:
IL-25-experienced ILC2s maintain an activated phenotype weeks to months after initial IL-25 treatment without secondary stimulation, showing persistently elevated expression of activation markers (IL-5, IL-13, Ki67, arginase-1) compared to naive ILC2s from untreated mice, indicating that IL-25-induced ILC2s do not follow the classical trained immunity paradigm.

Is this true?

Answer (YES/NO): NO